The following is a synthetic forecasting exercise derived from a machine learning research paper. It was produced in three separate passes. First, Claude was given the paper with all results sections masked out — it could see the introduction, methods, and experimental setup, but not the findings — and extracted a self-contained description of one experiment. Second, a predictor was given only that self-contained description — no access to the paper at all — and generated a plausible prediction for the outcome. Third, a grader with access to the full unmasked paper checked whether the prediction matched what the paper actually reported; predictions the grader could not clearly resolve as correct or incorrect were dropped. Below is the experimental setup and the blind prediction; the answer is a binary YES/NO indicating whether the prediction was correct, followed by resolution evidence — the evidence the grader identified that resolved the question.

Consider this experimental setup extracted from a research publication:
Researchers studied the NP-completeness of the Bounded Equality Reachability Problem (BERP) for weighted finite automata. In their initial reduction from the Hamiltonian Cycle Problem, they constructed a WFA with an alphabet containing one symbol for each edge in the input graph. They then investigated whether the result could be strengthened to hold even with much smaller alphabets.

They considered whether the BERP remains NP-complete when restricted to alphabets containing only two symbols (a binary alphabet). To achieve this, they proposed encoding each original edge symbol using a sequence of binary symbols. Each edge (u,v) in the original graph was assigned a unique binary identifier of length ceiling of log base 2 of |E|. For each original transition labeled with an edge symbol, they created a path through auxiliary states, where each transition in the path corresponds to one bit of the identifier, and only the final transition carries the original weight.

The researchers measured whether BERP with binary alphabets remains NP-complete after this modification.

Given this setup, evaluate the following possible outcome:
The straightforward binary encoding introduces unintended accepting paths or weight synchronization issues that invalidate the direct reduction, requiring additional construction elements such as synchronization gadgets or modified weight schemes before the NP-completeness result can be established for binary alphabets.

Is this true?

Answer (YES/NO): NO